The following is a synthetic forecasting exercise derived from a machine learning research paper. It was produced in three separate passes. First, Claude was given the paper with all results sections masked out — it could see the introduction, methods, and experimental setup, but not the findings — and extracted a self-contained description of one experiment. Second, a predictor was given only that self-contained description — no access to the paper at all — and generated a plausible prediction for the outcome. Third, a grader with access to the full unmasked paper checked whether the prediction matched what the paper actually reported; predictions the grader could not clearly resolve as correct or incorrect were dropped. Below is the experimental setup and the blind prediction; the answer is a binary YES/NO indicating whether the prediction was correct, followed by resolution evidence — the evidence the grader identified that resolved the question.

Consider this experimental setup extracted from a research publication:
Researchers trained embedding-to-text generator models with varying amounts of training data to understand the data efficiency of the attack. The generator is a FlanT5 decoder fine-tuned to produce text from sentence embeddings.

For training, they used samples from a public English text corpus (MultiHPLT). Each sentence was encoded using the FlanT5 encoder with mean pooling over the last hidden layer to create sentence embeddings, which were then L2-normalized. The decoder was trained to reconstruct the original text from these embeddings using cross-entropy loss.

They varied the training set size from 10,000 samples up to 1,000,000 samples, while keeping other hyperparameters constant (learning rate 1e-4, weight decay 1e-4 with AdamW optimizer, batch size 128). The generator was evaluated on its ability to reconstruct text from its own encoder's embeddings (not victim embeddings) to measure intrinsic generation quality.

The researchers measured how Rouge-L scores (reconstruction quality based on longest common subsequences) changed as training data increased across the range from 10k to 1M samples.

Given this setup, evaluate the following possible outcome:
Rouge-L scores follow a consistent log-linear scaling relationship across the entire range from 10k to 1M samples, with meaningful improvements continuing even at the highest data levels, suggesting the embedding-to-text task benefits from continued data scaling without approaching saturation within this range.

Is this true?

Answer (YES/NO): NO